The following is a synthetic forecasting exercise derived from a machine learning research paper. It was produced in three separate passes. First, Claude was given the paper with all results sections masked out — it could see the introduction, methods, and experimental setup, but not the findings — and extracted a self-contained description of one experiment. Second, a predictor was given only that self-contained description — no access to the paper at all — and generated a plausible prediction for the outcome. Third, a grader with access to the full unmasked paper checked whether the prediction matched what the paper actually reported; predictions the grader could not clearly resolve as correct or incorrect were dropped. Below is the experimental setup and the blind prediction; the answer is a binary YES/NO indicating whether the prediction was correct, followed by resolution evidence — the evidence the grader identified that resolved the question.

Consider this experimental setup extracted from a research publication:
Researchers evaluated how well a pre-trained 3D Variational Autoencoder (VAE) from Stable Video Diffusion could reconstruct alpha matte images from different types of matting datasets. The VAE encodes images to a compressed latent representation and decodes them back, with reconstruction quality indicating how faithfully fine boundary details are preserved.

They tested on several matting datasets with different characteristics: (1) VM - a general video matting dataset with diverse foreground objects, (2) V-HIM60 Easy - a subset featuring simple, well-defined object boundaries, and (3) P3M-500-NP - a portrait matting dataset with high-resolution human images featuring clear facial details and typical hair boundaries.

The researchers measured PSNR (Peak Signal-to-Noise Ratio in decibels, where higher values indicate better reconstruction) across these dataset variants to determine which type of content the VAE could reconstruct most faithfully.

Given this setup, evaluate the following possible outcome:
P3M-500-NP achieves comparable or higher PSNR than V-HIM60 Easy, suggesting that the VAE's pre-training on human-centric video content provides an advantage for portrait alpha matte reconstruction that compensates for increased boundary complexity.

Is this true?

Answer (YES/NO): YES